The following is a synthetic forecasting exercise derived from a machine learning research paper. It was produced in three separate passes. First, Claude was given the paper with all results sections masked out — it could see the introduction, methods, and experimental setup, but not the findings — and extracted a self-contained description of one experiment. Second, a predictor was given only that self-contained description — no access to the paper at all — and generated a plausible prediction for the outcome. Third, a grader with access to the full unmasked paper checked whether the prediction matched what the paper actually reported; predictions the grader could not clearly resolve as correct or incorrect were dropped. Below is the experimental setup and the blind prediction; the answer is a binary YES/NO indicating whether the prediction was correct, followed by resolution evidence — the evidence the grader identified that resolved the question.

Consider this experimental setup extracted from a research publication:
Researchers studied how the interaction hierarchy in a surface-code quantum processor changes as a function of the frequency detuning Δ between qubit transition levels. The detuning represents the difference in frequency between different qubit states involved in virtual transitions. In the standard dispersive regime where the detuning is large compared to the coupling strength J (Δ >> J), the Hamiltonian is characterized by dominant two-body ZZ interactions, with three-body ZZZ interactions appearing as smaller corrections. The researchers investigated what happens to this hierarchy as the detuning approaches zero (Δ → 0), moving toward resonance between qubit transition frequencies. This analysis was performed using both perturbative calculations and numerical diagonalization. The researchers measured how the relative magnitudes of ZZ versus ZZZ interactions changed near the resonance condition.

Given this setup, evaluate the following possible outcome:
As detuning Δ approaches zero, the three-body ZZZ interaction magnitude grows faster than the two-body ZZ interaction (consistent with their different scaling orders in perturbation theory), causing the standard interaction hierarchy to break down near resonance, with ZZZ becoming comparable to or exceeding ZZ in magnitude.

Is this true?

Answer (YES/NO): YES